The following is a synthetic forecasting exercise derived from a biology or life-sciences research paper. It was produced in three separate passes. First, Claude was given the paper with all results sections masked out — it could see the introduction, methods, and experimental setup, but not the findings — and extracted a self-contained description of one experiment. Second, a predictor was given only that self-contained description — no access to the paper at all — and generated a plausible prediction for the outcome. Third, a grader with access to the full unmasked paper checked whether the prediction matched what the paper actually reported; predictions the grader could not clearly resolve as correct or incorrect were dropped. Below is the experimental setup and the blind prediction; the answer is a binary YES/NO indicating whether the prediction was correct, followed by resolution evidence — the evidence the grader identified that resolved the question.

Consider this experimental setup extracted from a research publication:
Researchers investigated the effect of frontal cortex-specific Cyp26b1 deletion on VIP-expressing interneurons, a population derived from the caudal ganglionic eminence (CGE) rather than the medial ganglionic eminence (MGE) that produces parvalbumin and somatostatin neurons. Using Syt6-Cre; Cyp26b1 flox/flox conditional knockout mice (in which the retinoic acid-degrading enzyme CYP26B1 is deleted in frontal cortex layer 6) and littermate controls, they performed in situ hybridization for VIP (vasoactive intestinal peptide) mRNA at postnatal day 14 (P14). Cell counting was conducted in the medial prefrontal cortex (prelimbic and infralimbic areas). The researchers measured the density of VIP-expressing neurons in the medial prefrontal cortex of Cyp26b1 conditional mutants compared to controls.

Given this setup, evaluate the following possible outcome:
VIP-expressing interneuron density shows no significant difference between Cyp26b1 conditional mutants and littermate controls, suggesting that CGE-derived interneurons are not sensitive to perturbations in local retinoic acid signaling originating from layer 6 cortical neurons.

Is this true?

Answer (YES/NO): YES